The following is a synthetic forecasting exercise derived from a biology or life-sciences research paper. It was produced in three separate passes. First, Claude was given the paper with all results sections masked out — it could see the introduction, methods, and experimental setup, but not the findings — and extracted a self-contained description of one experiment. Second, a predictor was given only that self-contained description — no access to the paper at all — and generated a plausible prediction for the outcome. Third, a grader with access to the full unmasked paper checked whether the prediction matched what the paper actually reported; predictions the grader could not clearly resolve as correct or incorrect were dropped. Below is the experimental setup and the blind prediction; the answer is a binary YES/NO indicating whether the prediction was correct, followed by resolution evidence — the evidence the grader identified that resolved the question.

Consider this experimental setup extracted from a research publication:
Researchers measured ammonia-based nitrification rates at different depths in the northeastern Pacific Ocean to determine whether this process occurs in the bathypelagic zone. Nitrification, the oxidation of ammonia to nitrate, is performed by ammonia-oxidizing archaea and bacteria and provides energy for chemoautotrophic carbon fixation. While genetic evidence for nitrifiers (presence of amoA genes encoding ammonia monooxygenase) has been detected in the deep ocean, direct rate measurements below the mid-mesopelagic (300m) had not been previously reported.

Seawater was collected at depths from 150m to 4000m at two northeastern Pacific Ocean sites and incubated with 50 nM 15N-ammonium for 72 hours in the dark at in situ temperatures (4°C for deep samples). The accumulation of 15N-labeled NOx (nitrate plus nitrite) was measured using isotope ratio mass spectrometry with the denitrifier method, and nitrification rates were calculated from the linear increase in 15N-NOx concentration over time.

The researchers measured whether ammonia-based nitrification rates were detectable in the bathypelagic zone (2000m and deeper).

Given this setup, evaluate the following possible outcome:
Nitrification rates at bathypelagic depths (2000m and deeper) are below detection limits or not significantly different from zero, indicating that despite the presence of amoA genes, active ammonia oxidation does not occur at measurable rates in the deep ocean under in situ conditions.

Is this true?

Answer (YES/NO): NO